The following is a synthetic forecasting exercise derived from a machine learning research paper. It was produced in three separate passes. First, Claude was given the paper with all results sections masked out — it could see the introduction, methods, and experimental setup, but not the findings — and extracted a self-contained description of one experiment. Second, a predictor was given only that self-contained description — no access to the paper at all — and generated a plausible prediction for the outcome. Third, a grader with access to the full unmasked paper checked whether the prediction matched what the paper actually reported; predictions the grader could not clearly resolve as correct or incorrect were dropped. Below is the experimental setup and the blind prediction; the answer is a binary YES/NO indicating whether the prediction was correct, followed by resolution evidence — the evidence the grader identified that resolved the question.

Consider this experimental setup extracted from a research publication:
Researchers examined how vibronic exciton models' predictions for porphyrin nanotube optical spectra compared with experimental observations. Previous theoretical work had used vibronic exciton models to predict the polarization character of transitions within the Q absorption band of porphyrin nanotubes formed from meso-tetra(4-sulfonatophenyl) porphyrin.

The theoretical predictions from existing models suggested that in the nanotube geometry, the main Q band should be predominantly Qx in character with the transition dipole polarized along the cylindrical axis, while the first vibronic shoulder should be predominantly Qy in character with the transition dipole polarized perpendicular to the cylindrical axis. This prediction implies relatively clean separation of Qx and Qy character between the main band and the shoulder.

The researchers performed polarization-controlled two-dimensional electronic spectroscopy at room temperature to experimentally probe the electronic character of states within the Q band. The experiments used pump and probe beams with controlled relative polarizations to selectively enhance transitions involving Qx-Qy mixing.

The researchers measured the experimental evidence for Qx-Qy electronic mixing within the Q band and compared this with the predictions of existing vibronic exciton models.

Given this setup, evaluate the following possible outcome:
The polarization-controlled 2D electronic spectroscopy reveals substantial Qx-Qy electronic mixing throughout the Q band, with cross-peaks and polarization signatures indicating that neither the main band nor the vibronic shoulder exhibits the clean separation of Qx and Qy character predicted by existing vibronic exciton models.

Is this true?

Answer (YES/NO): YES